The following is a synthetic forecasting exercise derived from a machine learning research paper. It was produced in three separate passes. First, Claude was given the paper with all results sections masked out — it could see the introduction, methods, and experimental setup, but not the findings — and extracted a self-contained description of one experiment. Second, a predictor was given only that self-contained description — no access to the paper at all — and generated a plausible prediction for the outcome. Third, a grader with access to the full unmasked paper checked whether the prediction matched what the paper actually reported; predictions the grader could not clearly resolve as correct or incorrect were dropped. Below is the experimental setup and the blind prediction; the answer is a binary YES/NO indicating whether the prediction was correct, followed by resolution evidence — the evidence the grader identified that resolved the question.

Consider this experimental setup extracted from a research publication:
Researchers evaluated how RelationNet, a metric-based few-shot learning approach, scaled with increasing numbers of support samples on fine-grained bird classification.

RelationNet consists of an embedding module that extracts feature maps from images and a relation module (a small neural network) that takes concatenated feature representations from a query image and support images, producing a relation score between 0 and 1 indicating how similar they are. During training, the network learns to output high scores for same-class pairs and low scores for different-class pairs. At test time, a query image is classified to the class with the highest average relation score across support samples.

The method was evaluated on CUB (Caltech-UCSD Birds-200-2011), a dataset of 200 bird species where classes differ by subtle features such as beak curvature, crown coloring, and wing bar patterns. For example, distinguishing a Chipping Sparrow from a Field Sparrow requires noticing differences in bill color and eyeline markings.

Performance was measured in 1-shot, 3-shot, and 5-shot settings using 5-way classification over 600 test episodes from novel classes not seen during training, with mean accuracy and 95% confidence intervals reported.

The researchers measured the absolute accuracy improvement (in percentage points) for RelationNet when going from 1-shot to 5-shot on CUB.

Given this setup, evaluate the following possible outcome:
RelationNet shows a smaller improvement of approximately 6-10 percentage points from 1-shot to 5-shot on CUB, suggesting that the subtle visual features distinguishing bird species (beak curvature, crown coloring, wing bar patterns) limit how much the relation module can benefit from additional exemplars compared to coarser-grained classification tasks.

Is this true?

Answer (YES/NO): NO